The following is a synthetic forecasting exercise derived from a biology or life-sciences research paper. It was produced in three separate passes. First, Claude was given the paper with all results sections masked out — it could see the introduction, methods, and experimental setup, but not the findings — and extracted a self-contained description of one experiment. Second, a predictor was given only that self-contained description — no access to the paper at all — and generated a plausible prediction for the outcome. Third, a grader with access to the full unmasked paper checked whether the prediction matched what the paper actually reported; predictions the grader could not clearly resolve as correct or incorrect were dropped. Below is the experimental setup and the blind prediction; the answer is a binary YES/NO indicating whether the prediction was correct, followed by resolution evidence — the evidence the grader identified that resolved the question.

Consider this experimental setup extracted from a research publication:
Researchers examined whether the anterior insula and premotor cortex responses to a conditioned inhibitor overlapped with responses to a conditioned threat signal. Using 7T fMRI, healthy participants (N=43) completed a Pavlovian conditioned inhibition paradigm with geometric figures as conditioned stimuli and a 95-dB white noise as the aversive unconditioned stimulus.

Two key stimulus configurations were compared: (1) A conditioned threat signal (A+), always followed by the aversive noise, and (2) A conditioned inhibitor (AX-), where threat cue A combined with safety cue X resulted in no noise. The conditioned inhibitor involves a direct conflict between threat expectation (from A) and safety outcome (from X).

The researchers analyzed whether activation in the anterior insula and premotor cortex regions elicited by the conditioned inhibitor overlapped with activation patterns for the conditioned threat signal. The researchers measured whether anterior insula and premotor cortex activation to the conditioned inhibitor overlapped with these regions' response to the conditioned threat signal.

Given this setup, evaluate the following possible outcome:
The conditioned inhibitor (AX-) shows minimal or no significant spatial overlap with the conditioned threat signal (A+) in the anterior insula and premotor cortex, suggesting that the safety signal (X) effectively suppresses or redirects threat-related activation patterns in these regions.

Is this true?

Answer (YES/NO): NO